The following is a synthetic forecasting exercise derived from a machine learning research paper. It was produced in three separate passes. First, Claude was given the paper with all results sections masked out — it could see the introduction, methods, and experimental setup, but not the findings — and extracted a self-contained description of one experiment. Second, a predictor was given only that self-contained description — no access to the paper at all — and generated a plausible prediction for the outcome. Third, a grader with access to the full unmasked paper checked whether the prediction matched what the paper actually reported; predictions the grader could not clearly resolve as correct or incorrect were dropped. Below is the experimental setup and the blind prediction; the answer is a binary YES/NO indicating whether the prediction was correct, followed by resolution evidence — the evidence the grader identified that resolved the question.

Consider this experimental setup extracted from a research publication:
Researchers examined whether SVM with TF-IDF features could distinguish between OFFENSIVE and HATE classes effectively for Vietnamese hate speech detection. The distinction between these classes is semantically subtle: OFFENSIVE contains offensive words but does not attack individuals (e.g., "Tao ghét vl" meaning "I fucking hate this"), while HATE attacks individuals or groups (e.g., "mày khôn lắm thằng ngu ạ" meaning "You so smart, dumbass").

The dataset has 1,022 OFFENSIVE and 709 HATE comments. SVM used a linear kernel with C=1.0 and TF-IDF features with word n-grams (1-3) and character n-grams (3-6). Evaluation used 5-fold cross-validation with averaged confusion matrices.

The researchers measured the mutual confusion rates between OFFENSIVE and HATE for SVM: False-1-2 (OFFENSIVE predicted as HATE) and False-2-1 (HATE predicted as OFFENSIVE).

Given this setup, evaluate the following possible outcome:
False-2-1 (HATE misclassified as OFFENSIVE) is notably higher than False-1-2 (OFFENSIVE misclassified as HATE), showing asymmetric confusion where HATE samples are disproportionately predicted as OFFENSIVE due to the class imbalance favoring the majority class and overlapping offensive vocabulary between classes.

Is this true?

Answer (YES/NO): NO